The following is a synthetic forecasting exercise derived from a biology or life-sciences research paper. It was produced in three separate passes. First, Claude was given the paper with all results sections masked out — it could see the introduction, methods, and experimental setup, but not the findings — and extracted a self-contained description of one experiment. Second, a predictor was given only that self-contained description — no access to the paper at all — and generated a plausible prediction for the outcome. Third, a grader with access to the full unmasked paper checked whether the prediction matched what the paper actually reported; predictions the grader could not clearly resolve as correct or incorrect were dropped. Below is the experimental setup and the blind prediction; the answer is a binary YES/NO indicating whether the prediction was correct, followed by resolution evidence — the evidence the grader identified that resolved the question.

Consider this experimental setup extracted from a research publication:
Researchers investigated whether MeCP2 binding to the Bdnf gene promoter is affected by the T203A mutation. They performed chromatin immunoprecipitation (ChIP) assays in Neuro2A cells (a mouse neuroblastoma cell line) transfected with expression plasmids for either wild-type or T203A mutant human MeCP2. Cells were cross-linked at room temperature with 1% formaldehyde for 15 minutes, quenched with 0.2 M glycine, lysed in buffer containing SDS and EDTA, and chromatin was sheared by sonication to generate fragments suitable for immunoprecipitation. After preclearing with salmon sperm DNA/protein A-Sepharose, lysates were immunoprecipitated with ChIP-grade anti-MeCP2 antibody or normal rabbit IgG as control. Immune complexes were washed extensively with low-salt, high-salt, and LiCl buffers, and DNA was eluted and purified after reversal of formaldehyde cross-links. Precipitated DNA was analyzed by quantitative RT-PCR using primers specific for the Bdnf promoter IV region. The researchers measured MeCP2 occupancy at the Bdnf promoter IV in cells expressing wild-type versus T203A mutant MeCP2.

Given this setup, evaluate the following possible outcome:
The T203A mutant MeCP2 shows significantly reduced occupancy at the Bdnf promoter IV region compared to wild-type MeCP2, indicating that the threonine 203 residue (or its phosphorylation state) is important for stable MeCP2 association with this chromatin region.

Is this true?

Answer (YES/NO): YES